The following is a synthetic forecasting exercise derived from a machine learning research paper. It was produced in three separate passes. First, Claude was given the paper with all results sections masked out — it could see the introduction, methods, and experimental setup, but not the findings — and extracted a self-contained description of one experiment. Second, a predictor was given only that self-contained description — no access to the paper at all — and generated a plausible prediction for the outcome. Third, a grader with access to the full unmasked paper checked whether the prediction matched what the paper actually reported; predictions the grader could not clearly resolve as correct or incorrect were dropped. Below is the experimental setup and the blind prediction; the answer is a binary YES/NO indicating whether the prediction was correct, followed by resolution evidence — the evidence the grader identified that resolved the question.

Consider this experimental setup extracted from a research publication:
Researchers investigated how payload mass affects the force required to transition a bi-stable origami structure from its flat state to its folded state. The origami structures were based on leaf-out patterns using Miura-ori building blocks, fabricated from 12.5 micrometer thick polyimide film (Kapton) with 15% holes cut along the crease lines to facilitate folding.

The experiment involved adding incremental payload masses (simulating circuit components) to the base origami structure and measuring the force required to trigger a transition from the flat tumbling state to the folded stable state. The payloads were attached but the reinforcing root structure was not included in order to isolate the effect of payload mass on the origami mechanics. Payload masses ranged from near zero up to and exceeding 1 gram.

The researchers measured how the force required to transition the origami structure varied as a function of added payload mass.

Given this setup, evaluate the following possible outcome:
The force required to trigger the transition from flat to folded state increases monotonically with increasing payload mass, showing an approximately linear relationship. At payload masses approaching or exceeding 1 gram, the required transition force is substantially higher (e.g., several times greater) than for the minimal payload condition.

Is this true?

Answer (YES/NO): NO